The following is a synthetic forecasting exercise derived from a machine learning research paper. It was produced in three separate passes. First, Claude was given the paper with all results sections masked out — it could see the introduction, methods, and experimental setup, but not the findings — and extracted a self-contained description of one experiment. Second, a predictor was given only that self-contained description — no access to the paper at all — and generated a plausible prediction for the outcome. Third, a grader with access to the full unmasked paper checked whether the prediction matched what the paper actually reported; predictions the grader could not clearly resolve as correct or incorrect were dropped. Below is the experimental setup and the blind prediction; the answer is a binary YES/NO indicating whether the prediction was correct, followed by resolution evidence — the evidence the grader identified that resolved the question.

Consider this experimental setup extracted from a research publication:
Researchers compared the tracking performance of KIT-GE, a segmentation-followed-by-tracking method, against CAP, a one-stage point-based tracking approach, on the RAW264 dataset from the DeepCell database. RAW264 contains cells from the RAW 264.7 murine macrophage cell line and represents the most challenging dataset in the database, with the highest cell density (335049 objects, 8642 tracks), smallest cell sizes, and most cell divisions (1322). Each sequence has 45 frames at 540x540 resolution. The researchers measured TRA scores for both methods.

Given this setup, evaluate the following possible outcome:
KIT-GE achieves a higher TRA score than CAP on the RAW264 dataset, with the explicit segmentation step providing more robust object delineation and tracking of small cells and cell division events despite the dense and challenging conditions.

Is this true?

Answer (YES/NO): YES